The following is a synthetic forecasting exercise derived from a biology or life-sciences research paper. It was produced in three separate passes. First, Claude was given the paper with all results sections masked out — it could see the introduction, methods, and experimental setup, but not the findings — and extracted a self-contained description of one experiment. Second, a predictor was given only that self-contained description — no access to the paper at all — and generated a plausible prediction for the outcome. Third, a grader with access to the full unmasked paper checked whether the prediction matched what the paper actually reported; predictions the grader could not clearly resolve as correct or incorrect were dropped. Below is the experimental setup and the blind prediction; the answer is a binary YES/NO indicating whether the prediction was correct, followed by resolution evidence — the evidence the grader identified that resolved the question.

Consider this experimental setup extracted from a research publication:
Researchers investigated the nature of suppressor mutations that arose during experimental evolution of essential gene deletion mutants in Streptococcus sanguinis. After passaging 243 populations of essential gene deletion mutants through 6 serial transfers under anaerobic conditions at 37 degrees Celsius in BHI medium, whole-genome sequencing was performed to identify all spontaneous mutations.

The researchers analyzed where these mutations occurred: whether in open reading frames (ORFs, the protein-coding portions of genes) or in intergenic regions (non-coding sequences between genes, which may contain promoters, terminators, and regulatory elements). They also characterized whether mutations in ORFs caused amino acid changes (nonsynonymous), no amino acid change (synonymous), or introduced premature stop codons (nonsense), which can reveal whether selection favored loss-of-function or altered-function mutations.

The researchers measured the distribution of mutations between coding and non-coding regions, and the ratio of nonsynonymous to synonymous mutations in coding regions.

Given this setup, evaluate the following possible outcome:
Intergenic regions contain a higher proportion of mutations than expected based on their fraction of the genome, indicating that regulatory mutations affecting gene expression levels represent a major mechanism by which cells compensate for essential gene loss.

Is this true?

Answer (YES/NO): NO